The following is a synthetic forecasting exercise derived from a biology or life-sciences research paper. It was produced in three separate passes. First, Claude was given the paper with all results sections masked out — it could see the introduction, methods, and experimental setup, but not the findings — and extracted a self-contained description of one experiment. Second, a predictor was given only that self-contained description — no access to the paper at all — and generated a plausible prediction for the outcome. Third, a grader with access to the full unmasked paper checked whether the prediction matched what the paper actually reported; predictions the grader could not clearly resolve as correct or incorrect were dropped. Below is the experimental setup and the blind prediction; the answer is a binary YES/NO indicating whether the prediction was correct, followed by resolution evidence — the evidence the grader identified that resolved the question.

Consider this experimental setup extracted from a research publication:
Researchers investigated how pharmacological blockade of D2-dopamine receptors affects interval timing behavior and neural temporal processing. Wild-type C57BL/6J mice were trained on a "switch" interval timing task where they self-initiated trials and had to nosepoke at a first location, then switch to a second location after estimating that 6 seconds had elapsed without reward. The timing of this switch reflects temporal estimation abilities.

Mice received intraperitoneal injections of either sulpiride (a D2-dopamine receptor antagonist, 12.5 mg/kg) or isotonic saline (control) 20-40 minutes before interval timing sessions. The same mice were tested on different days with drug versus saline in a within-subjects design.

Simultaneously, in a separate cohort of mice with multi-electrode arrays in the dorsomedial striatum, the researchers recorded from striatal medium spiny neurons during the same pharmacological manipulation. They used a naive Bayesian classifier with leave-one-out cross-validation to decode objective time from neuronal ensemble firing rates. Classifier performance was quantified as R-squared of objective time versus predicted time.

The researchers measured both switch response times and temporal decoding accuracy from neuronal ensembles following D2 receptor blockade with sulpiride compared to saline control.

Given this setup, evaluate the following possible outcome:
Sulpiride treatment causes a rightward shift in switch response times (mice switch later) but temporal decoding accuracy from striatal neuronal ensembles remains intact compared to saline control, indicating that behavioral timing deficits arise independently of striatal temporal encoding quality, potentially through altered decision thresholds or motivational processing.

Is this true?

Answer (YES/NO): NO